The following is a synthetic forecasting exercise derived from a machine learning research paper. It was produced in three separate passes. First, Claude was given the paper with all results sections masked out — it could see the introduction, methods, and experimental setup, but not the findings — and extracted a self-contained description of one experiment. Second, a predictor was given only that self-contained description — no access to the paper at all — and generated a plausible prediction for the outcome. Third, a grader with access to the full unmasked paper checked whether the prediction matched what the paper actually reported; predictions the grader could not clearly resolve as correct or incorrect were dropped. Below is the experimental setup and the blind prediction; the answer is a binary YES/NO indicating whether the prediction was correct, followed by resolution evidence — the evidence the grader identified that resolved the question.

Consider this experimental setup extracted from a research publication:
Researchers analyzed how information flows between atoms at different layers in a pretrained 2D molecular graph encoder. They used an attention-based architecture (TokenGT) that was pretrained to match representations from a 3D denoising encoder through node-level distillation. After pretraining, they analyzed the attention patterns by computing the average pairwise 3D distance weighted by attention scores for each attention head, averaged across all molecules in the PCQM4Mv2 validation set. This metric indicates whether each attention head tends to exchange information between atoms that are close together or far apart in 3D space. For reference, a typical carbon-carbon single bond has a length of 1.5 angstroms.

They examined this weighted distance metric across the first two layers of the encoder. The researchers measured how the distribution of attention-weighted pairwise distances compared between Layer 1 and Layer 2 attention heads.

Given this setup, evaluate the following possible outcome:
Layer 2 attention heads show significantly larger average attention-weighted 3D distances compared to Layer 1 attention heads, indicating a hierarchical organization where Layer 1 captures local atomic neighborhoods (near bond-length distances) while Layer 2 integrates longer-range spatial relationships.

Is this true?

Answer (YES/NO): NO